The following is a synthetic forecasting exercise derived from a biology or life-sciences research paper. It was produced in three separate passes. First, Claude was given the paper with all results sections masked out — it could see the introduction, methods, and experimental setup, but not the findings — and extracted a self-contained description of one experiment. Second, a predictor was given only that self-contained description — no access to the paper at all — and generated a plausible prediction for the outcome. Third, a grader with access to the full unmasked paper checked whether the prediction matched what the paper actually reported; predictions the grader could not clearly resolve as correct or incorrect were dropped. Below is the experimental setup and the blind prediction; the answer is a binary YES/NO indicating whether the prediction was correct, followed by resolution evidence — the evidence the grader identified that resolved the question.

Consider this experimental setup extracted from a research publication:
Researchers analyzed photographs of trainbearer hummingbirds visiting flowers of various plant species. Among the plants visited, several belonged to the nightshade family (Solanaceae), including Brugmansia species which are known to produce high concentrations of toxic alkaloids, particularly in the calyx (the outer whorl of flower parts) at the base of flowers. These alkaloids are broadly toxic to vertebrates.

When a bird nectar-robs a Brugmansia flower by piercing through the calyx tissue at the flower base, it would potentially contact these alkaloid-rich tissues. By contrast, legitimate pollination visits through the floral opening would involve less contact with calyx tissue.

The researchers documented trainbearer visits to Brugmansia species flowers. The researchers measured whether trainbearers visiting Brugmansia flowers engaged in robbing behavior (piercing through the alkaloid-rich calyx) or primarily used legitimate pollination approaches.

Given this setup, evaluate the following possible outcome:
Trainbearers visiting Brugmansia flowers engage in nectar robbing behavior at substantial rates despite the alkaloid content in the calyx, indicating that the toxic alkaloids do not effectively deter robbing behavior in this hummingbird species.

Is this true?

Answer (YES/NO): YES